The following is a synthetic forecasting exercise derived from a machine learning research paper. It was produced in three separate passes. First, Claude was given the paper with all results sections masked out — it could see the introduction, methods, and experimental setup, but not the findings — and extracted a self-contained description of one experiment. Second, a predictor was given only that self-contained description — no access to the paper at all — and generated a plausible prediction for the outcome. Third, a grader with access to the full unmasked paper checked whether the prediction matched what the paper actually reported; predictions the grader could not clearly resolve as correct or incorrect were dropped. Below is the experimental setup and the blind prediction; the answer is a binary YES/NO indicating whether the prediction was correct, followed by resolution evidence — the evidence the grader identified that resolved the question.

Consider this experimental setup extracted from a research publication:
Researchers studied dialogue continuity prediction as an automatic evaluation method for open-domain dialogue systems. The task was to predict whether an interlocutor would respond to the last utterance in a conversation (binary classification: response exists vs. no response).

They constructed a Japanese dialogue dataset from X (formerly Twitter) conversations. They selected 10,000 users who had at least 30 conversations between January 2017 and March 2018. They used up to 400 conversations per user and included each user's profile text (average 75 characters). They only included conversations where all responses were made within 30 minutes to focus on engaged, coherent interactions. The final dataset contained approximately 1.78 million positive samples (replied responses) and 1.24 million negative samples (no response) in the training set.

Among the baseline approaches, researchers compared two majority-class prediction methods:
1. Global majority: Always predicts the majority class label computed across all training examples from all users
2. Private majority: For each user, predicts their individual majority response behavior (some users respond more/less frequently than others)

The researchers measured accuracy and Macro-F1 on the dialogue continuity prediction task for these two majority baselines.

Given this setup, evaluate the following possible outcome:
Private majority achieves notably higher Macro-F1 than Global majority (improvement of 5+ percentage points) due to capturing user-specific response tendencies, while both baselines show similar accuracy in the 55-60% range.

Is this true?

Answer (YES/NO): NO